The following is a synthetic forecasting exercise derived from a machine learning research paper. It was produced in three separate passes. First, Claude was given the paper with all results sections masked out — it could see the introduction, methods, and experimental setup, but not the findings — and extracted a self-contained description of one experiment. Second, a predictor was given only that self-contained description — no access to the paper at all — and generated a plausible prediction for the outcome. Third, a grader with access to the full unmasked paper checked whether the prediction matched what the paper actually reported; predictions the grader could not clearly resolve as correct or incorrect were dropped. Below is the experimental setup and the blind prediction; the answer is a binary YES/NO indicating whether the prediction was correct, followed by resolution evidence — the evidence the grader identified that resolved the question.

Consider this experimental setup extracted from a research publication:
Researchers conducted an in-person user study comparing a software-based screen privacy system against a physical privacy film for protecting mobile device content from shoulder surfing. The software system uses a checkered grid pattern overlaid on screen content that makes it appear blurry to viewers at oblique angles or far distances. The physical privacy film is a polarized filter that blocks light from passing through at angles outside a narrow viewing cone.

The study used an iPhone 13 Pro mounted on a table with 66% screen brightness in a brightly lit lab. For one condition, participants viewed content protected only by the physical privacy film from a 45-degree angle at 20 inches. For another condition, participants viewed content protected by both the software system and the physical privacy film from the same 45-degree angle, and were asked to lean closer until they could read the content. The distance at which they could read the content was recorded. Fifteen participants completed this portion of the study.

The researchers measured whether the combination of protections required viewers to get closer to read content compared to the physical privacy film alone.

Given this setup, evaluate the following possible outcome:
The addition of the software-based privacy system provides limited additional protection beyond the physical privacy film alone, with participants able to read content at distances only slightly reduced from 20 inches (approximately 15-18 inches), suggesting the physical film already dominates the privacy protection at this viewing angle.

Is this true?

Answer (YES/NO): NO